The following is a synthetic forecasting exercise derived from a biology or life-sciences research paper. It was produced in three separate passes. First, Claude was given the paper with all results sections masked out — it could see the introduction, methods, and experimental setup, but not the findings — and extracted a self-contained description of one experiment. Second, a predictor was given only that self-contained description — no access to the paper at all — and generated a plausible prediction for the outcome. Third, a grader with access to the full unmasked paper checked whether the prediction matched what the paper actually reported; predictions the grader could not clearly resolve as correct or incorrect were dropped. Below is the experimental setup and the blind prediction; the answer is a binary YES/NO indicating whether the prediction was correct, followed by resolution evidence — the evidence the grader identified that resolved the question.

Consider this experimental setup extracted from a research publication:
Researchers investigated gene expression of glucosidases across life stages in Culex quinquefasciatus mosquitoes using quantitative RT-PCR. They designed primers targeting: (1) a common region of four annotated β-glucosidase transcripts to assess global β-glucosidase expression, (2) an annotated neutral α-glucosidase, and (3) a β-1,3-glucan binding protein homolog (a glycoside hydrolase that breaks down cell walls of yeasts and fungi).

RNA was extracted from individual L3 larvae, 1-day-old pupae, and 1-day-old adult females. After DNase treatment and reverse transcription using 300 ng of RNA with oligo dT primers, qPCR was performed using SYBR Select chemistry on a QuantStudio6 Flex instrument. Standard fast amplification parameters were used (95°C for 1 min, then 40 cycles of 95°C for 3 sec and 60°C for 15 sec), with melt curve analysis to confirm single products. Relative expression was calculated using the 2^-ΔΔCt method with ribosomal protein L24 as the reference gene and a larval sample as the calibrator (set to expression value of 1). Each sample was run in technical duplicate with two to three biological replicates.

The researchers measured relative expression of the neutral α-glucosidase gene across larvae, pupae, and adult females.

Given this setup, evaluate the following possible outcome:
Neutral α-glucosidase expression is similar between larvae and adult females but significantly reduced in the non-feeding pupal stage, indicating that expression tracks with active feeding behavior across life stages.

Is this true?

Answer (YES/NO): NO